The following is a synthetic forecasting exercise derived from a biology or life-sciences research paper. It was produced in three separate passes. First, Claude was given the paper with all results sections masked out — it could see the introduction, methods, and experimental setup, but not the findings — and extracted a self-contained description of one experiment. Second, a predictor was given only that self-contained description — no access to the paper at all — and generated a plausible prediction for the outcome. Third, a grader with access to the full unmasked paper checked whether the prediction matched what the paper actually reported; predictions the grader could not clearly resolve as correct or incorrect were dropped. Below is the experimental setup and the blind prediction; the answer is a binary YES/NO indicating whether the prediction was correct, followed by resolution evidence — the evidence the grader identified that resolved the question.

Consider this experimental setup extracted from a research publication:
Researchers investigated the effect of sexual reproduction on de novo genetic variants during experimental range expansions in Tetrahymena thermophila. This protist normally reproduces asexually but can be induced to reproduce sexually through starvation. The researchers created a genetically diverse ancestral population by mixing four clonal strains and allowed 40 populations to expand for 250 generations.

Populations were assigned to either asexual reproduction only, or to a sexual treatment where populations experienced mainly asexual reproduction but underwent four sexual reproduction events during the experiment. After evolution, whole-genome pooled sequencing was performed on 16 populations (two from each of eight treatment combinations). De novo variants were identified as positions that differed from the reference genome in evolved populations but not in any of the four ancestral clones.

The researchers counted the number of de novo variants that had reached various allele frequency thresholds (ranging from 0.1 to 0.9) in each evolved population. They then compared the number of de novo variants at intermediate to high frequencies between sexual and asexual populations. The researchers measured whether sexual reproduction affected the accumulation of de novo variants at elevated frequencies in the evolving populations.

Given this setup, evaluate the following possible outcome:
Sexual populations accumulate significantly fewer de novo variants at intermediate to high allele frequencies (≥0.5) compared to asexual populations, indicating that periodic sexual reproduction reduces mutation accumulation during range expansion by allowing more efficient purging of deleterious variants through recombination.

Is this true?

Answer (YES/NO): NO